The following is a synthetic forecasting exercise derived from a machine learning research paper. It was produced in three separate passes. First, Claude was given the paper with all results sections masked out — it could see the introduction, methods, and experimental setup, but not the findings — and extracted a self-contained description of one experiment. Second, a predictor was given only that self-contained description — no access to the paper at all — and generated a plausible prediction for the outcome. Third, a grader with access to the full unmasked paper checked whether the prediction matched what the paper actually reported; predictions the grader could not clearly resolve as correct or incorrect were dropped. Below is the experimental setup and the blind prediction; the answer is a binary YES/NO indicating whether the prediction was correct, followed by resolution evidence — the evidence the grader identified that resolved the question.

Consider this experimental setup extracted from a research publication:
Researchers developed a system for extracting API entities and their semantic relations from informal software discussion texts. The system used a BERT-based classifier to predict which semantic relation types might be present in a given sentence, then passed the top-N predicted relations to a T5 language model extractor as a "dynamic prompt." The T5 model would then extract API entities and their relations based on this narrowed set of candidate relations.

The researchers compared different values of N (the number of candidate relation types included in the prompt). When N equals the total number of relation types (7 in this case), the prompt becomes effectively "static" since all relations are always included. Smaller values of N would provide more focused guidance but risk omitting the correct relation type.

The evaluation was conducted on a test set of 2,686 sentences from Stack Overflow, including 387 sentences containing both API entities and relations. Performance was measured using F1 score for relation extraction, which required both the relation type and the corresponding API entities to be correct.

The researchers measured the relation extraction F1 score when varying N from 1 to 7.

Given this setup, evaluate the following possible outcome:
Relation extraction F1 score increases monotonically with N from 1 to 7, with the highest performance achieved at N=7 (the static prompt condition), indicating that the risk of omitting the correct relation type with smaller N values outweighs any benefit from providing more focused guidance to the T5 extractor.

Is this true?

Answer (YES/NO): NO